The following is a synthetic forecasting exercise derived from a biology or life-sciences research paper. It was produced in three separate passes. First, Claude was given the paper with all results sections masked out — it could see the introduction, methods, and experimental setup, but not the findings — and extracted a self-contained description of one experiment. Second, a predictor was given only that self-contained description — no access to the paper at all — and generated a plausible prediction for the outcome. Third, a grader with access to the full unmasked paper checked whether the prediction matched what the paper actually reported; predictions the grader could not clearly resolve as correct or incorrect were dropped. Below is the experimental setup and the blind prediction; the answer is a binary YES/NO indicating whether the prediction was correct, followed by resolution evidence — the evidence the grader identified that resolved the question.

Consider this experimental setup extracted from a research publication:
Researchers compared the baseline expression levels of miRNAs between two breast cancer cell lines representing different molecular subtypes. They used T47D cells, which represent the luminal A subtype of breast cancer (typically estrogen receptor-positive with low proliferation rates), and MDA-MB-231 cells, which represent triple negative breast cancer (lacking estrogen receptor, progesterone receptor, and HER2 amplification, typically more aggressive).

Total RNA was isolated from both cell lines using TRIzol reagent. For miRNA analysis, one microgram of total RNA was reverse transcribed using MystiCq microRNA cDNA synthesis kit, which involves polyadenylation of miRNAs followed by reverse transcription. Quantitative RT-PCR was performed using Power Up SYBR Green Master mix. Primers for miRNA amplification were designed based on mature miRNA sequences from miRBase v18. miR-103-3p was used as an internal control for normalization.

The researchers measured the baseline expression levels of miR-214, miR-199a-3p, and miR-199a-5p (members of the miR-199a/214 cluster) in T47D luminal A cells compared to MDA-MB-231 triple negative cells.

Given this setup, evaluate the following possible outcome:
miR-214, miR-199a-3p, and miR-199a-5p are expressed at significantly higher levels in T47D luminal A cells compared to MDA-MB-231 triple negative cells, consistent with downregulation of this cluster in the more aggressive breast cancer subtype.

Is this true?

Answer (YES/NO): YES